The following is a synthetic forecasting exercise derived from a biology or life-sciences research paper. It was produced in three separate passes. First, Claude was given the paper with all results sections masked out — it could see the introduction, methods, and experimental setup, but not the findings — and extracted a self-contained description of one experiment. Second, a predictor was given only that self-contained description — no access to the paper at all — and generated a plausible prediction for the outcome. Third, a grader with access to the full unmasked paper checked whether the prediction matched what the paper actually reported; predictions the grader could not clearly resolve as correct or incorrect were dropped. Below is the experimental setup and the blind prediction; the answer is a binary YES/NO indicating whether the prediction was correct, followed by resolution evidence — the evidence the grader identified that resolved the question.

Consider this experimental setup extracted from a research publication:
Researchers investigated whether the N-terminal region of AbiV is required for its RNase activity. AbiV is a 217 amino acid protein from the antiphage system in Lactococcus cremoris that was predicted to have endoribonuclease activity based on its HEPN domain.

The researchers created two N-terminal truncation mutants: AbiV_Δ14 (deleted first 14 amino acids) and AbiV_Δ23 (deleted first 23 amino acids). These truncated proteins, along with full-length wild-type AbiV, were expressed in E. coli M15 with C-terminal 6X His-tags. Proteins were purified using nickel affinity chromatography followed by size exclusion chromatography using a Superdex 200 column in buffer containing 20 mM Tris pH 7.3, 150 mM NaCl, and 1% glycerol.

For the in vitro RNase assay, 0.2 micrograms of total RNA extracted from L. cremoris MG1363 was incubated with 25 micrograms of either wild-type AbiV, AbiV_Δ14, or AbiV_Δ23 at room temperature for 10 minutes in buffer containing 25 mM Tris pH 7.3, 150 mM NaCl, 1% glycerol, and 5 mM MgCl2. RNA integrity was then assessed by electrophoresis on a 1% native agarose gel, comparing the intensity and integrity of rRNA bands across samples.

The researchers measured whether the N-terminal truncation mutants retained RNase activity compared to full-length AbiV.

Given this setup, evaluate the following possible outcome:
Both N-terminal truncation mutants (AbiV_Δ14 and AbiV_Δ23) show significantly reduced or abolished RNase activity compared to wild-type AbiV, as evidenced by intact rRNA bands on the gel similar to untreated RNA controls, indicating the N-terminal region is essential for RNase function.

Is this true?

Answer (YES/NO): YES